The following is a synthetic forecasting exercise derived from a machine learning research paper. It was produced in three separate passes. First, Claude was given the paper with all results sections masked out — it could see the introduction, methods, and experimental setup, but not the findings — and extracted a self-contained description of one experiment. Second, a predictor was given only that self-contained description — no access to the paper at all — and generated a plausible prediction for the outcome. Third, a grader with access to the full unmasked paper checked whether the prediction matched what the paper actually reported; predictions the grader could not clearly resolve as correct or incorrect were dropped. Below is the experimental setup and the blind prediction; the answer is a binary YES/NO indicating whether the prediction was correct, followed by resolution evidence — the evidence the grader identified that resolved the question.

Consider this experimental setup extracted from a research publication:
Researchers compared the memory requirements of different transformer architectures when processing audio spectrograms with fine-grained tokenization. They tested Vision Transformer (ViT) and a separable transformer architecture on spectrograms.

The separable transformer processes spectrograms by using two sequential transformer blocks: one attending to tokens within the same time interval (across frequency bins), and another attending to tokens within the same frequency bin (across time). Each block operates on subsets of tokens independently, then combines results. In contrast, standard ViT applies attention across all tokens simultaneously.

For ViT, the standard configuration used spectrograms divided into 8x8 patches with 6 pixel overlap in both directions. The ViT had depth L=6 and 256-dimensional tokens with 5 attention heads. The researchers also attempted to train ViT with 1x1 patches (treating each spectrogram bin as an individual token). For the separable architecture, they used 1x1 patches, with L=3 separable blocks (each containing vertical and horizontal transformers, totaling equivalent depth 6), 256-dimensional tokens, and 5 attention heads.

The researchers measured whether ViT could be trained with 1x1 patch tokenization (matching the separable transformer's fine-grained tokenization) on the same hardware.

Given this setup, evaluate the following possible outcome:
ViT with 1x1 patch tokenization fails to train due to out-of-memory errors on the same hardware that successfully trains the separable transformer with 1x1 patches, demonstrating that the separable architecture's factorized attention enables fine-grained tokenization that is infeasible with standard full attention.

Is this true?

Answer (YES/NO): YES